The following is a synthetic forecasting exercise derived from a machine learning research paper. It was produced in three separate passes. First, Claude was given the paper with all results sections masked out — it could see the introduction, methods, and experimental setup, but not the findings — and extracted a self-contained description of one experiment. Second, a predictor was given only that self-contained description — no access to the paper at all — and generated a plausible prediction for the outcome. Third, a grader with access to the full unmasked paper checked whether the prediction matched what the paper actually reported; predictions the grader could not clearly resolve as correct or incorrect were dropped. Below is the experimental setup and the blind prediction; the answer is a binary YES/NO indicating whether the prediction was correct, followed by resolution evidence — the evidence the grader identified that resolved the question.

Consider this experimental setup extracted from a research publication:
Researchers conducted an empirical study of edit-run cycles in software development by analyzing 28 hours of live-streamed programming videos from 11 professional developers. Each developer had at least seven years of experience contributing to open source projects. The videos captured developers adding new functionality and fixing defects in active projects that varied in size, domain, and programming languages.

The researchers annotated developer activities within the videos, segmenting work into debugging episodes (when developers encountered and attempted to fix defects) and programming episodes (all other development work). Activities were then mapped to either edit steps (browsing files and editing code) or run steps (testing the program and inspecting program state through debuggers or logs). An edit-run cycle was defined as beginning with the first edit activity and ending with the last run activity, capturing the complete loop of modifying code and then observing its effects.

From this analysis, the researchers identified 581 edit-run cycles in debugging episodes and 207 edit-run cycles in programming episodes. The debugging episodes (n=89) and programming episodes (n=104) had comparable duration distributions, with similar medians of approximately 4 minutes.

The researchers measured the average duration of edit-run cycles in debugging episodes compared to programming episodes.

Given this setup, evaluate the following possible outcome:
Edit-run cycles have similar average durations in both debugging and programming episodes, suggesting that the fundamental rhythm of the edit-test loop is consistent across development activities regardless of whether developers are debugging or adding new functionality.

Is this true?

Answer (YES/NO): NO